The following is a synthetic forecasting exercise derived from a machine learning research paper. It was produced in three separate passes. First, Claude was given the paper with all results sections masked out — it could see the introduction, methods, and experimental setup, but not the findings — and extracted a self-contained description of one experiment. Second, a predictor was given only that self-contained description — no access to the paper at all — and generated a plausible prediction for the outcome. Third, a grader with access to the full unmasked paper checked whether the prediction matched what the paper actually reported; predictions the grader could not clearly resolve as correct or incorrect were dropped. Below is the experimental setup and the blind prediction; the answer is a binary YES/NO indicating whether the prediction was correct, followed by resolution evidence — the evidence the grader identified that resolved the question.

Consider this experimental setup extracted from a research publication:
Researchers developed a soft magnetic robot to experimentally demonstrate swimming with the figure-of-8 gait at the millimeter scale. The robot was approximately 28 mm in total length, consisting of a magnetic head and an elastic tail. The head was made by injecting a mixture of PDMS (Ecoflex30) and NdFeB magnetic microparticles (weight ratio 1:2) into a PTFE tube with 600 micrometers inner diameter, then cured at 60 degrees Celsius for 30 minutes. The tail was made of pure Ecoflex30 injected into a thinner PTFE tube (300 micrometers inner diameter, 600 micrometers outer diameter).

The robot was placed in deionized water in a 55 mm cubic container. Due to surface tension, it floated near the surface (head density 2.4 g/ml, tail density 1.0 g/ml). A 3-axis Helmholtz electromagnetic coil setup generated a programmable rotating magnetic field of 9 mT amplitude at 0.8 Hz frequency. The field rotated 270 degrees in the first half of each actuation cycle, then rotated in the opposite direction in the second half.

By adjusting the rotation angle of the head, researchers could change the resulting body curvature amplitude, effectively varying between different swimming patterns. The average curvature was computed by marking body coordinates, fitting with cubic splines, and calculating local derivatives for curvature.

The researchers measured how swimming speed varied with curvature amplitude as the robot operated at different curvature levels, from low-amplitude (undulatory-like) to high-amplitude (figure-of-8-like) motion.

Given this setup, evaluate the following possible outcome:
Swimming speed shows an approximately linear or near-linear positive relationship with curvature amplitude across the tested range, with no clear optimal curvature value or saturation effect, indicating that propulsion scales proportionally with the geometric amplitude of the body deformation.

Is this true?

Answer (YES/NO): NO